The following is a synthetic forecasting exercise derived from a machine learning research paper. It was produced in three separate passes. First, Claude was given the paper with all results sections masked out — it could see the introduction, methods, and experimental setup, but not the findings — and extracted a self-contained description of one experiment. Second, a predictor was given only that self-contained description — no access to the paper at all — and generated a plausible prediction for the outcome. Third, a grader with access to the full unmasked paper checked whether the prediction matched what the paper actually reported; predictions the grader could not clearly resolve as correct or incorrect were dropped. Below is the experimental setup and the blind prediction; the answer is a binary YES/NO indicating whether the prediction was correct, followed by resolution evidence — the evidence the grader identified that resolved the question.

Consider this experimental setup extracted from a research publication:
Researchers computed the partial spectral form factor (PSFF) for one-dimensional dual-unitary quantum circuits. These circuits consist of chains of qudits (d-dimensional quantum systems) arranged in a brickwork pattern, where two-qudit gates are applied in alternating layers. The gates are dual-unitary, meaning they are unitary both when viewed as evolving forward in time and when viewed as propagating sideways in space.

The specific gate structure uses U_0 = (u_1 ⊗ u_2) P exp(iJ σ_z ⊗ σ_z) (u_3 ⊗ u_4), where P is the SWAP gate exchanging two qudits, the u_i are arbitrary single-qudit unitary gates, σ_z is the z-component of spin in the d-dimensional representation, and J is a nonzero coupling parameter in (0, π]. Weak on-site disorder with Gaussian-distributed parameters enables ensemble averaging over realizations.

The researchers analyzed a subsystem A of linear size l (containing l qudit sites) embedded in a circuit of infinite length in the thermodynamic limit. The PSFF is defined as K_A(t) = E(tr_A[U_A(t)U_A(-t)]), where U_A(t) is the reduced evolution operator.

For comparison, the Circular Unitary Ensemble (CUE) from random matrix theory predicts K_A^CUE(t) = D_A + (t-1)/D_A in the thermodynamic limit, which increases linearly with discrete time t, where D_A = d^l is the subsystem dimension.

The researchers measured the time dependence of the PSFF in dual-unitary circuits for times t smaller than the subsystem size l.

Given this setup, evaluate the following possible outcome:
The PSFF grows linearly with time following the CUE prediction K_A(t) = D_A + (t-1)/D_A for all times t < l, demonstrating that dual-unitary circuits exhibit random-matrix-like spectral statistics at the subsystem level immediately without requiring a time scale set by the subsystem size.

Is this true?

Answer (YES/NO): NO